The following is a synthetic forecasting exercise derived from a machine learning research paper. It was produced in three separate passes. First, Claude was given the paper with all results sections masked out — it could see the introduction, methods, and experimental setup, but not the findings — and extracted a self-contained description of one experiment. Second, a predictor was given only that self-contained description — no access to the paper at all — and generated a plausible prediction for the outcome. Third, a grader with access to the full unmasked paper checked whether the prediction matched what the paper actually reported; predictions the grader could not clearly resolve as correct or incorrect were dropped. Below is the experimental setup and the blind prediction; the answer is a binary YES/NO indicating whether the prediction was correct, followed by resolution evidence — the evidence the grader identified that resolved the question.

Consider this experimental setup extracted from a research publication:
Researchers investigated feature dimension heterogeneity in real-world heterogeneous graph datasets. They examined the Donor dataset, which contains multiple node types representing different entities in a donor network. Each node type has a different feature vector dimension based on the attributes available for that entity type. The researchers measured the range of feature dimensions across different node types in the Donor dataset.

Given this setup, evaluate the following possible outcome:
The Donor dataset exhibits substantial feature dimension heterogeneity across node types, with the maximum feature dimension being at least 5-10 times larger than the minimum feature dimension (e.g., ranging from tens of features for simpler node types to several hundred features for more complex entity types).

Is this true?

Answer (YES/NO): YES